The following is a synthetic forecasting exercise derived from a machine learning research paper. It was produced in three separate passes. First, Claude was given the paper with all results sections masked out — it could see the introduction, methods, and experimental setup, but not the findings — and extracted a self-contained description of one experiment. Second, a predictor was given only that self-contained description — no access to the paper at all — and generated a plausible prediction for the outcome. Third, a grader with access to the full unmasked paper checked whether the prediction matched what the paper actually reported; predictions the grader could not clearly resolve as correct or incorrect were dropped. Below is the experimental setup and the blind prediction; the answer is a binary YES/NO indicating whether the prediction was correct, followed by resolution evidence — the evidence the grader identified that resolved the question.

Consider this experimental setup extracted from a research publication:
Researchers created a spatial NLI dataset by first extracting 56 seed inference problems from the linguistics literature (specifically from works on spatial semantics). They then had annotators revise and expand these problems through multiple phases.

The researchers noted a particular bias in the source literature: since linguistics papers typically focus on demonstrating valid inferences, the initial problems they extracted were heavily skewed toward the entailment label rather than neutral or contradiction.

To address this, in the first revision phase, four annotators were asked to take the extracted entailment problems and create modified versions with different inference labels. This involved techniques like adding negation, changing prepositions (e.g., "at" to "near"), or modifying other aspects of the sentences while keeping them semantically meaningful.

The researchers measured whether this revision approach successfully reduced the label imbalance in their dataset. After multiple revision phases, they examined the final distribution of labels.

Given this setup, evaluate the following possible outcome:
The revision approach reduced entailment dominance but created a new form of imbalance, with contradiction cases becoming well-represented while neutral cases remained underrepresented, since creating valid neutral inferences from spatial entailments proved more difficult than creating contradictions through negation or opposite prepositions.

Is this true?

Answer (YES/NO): NO